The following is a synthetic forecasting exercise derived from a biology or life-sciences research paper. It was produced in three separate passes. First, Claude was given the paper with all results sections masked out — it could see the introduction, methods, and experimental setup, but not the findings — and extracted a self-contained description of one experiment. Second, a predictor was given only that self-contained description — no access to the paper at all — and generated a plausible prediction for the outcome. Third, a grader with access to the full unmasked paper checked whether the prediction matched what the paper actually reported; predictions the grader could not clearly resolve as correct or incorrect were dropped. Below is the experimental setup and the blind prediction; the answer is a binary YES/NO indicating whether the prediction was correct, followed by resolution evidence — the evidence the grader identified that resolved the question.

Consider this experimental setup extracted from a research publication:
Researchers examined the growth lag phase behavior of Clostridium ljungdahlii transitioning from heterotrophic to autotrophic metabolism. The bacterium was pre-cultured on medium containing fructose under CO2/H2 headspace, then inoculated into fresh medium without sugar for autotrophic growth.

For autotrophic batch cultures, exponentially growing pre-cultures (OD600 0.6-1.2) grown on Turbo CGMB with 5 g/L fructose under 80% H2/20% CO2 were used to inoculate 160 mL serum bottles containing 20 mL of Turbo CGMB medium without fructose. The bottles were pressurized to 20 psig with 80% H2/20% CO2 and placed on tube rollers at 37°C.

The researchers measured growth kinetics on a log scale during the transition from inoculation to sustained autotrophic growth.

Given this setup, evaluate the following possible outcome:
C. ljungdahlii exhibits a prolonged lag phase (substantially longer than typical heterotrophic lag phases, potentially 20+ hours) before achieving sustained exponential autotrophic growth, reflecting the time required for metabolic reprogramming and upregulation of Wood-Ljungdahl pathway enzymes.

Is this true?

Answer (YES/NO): NO